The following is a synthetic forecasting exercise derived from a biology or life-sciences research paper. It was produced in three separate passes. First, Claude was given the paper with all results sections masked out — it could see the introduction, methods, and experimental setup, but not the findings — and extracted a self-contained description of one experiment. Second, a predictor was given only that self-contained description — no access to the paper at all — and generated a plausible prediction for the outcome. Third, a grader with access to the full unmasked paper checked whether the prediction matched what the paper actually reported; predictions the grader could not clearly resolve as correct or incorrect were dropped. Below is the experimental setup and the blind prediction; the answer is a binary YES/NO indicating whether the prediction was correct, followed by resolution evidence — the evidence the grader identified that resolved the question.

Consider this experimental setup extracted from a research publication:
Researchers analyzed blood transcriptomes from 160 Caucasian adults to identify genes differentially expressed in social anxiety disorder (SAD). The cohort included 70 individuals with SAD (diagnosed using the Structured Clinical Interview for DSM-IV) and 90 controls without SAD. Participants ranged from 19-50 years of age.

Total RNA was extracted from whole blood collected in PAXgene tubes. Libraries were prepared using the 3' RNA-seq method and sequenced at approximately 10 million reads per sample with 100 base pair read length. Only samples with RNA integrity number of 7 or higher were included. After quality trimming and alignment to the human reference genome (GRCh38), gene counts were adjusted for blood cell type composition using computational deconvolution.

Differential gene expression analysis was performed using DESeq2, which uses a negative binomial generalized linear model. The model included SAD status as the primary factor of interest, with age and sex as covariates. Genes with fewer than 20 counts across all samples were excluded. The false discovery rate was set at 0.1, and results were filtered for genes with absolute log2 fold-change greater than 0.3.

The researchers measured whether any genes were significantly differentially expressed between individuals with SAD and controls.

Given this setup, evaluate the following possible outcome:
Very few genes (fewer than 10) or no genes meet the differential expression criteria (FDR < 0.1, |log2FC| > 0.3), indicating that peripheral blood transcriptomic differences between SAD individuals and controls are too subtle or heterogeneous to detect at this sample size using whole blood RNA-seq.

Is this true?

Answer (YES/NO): NO